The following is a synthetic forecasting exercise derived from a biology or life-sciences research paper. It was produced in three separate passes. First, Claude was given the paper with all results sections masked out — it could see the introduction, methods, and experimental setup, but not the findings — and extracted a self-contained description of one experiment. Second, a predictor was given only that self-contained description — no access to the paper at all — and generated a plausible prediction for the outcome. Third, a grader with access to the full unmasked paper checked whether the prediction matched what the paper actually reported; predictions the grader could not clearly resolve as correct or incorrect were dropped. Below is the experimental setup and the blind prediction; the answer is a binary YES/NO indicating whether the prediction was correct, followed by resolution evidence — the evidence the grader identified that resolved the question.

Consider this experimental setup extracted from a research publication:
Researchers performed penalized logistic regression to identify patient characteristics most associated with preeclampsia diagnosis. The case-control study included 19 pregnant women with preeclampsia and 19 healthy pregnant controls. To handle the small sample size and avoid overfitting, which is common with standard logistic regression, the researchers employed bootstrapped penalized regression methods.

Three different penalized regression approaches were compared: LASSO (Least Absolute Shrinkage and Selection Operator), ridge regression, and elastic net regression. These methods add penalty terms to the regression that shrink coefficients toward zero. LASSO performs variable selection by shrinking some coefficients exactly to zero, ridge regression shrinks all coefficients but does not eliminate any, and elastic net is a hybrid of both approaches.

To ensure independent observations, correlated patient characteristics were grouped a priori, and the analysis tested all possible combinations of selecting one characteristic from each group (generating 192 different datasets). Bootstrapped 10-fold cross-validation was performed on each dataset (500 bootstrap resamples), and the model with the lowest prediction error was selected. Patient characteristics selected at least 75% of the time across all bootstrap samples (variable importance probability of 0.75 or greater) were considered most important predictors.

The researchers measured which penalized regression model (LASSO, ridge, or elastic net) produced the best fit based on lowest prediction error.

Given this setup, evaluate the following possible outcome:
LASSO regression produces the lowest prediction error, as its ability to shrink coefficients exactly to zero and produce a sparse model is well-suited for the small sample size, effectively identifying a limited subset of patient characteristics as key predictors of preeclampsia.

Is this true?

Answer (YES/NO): NO